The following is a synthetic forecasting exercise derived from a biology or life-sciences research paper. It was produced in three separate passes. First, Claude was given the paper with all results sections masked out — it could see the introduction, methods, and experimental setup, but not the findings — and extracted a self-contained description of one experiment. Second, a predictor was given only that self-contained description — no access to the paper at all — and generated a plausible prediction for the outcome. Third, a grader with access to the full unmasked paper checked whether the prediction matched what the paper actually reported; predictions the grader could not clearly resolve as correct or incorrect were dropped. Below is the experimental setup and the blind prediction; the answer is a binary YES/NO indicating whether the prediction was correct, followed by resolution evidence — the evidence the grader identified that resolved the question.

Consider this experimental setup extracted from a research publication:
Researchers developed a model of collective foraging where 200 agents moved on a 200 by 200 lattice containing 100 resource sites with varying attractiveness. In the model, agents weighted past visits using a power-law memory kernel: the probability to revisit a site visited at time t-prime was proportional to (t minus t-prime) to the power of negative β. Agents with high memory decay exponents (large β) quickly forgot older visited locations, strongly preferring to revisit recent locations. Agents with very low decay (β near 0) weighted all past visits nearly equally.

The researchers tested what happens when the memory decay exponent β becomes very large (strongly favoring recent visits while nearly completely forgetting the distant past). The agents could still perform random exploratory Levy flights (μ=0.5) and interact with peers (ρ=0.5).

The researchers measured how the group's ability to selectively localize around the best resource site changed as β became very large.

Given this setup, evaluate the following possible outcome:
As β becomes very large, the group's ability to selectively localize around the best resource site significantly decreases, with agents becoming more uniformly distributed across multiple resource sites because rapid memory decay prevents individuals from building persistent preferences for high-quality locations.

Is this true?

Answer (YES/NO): YES